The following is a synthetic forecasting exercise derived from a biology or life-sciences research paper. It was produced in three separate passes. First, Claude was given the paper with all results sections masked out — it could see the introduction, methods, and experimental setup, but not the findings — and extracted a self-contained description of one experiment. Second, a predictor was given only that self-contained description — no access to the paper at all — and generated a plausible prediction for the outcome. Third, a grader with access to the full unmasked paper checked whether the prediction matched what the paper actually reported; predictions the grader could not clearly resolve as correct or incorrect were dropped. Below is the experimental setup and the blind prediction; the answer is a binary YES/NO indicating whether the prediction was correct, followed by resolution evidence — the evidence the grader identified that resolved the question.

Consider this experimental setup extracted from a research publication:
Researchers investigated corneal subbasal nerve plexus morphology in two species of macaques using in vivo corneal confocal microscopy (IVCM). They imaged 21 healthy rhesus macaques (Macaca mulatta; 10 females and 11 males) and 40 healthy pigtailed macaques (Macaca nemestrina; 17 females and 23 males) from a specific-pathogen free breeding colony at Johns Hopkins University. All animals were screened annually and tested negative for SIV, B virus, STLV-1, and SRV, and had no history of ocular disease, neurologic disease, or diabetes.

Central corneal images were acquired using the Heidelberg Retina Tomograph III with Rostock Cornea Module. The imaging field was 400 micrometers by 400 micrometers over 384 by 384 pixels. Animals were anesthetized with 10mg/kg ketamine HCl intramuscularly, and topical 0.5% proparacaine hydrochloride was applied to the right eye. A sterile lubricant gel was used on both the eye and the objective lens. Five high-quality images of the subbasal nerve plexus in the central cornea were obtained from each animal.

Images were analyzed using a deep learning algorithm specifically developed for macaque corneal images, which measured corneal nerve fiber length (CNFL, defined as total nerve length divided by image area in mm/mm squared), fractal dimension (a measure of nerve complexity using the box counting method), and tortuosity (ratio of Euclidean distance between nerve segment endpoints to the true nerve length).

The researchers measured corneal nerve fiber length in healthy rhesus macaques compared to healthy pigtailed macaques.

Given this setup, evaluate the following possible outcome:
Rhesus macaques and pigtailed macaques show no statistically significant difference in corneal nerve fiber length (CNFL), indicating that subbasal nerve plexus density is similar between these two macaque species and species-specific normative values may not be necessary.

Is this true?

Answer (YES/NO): YES